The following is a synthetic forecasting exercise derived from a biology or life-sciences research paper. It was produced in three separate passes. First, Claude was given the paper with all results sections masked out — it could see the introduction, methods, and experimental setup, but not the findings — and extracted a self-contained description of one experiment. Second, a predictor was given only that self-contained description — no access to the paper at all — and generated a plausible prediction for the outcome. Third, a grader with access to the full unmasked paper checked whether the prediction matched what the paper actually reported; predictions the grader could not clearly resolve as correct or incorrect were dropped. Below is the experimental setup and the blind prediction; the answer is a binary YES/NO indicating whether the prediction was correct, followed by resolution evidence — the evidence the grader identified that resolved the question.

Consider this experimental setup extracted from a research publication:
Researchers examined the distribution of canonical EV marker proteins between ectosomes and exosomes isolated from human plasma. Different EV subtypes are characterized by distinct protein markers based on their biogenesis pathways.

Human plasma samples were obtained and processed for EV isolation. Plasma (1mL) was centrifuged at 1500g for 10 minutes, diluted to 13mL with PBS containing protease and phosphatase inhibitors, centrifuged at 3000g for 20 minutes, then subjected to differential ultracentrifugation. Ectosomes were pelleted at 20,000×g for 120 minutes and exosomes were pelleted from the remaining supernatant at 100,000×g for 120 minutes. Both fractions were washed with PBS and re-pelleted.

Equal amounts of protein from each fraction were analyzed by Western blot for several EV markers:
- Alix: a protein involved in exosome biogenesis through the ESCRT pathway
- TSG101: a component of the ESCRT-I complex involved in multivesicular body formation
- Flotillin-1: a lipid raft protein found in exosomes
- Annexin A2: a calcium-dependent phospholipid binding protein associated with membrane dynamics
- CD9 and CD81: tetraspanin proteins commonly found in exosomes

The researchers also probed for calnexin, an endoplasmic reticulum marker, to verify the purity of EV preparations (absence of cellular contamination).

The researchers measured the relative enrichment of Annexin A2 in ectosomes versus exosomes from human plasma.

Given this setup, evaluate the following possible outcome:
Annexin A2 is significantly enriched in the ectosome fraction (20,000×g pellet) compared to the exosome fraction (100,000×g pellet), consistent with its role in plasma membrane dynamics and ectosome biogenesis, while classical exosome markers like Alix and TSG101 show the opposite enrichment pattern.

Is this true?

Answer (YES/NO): YES